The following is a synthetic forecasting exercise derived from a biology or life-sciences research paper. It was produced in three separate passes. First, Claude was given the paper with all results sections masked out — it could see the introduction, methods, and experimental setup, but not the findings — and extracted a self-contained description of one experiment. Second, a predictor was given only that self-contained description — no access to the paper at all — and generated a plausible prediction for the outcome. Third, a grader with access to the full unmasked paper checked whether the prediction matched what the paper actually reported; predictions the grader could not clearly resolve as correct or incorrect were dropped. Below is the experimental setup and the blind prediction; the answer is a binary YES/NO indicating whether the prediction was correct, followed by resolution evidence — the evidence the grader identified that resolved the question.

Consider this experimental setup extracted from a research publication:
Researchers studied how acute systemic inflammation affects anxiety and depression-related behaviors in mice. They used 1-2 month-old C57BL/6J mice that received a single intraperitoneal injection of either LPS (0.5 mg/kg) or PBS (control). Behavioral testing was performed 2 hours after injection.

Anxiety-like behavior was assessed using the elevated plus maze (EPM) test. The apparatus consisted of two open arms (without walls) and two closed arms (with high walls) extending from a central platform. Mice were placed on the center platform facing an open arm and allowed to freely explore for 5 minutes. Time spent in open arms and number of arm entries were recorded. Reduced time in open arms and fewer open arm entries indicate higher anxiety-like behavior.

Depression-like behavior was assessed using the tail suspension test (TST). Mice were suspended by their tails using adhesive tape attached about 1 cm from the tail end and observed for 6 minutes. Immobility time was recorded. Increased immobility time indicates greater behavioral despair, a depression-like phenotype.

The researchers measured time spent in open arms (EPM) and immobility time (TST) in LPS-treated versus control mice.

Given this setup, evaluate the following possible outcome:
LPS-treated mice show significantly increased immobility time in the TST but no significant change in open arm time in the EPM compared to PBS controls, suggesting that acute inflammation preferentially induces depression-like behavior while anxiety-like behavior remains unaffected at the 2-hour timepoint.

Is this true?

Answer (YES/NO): NO